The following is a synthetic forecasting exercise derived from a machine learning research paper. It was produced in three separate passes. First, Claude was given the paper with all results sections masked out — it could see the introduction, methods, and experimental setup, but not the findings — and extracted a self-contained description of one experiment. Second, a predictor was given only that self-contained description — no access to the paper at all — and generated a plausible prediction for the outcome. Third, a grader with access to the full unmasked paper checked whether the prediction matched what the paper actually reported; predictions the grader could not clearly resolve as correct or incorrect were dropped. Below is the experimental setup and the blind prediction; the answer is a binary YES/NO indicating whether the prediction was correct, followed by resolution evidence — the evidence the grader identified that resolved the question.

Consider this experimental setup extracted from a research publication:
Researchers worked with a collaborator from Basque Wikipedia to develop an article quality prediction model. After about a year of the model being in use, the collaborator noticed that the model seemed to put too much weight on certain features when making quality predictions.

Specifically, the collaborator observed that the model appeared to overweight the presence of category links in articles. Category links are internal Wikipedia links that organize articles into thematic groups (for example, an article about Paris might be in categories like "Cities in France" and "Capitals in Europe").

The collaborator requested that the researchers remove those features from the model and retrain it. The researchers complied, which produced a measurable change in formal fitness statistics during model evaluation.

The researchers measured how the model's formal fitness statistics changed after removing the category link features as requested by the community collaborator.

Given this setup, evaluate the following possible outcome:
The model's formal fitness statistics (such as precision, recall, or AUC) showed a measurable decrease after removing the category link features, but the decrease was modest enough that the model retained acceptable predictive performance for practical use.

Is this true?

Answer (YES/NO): YES